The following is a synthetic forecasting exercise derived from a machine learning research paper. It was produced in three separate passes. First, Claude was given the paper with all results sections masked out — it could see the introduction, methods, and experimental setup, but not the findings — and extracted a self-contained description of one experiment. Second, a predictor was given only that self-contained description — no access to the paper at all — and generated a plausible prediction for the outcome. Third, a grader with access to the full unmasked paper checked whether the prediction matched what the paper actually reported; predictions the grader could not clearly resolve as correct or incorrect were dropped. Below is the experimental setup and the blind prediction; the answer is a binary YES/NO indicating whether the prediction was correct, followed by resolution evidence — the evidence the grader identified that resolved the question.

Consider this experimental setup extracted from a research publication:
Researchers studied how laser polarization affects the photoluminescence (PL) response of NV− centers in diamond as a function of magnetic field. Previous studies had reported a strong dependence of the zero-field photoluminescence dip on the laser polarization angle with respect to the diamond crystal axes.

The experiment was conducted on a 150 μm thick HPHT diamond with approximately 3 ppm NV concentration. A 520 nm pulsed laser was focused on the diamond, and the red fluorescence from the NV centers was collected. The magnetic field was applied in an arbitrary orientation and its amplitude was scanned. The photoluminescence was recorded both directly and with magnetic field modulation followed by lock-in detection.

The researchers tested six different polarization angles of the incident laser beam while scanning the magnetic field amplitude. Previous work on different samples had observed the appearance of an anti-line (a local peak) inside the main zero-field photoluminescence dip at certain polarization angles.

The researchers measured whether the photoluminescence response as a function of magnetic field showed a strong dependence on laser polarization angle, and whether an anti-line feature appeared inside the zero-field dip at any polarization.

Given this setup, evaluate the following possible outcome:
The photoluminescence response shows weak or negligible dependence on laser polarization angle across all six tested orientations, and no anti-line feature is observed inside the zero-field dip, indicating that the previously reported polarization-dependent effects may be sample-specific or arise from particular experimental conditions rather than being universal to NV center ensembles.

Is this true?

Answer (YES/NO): YES